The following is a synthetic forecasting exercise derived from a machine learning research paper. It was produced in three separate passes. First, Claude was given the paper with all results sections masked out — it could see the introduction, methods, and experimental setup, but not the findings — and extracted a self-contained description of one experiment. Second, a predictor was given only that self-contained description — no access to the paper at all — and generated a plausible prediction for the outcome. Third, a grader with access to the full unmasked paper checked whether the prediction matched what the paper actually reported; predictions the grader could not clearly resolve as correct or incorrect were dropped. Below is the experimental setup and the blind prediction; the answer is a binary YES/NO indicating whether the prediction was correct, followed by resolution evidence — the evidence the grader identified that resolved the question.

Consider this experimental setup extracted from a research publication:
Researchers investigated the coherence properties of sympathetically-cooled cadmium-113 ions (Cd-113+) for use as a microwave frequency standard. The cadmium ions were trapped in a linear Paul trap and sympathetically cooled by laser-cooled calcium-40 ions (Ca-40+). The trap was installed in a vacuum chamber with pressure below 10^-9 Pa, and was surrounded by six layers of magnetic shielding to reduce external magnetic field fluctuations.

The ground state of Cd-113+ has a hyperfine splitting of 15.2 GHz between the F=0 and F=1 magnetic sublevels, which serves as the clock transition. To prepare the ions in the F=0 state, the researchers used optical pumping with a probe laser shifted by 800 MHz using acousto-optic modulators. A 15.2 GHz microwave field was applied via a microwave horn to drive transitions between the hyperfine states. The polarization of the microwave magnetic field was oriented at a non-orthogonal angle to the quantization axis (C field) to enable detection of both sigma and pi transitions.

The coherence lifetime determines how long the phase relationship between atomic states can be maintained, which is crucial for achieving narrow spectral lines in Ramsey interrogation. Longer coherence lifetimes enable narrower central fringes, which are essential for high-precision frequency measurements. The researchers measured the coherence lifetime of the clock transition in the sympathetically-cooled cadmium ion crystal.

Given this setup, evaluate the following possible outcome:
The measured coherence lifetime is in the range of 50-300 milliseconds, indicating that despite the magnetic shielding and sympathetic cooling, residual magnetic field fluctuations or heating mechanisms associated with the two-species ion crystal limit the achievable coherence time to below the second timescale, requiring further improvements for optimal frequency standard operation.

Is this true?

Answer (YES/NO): NO